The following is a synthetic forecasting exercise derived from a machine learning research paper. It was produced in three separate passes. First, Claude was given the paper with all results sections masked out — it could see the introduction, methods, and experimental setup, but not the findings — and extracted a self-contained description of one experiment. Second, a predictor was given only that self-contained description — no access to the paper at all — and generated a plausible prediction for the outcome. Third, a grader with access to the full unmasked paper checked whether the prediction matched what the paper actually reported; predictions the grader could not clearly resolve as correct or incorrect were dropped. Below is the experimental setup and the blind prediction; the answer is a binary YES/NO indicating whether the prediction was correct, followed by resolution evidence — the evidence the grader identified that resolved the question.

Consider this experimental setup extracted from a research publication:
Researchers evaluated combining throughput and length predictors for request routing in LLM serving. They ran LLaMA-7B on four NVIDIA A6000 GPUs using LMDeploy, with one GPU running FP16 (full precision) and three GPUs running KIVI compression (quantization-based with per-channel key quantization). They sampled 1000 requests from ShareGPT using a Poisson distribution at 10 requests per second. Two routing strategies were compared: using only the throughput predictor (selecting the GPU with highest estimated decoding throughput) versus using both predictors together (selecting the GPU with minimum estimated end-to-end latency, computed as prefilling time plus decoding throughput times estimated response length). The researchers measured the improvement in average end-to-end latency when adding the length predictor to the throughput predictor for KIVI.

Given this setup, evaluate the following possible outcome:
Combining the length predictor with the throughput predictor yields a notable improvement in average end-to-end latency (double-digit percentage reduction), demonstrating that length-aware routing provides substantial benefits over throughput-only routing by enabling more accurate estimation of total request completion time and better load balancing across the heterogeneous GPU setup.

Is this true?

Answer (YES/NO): YES